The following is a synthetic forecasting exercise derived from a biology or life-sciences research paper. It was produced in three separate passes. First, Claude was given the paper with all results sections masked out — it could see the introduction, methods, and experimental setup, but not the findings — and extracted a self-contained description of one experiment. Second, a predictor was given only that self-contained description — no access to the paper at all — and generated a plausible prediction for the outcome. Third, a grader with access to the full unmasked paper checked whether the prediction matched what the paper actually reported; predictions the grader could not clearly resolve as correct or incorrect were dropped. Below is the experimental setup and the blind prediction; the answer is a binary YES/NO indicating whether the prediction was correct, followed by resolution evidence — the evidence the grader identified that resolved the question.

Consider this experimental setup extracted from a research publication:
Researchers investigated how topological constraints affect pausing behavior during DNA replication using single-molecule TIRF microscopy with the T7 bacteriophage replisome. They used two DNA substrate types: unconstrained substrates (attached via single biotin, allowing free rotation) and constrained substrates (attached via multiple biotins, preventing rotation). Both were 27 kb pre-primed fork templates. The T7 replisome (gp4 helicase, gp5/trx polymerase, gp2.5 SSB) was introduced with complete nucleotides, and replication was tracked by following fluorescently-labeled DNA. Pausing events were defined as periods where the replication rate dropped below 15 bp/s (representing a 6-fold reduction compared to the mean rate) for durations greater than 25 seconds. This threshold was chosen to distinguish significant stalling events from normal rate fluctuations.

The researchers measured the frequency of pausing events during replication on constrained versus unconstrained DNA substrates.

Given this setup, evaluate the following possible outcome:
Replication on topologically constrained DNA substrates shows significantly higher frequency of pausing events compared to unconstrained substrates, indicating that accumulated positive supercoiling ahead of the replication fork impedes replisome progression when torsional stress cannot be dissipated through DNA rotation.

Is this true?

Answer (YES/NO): NO